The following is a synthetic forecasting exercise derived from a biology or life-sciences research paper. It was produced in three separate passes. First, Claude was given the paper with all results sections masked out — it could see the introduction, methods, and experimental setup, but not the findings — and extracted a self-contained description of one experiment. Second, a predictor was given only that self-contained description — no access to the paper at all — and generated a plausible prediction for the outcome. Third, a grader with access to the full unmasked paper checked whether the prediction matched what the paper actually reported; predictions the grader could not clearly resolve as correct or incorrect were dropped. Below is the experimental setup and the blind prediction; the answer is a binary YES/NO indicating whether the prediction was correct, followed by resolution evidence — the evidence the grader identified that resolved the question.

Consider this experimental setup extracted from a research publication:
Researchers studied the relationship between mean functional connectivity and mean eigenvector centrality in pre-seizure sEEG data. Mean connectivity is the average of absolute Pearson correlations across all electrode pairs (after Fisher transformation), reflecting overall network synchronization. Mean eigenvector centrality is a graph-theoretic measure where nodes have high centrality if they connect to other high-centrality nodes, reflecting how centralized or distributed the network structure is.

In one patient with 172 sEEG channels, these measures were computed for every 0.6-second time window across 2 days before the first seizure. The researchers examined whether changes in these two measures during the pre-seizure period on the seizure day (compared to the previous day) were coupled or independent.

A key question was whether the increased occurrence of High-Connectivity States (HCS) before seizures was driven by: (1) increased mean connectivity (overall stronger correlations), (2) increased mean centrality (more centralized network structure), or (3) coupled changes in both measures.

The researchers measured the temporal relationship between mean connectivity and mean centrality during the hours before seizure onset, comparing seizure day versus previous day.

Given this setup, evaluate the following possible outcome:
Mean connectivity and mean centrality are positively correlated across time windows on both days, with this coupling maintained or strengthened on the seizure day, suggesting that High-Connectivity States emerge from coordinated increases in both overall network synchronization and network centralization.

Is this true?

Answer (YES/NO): NO